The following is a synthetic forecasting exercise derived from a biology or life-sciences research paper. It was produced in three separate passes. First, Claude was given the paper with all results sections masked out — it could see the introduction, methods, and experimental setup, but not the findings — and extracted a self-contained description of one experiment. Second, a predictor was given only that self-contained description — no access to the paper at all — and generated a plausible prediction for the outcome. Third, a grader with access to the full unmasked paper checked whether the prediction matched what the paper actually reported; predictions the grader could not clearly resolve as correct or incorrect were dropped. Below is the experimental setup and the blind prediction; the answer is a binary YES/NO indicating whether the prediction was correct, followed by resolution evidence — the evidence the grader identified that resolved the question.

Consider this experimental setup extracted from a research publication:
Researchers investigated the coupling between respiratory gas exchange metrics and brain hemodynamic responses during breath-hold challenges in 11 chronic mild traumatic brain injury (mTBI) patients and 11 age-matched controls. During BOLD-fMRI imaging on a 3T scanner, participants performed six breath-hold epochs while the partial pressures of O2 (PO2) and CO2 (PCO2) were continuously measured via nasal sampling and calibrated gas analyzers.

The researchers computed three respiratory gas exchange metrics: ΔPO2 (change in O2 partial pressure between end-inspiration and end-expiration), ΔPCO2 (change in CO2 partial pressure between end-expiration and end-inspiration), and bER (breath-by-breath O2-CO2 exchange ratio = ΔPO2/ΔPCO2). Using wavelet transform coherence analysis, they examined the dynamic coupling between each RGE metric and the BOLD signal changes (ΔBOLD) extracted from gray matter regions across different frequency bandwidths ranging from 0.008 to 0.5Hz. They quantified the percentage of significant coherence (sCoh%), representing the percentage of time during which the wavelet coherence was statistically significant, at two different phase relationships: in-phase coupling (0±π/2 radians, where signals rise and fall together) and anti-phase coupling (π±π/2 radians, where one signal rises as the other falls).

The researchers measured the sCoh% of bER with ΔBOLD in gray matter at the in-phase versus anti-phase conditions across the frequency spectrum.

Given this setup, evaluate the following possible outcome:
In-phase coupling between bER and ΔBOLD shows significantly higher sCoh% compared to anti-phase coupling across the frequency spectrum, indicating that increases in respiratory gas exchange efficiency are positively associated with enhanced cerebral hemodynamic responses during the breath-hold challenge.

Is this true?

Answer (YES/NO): YES